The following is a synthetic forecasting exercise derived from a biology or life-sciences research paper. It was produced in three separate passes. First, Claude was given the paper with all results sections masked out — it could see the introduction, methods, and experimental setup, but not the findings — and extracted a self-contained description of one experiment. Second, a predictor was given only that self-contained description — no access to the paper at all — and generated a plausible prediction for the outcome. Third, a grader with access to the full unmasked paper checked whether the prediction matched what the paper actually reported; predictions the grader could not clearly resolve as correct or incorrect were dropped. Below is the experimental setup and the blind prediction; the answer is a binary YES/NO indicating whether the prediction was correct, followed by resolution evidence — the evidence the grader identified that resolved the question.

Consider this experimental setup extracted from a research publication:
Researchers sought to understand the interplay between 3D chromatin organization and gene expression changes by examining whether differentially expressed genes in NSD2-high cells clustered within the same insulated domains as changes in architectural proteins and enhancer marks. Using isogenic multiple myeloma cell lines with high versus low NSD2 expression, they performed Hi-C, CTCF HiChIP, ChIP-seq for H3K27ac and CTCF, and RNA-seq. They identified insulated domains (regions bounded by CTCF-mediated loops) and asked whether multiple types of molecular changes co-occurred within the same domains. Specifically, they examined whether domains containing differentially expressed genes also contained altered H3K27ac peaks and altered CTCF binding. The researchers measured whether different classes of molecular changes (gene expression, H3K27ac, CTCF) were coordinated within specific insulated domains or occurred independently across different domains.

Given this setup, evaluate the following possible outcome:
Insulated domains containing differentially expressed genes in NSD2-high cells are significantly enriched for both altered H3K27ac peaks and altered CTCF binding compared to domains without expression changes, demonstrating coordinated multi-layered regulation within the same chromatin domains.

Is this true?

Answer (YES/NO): YES